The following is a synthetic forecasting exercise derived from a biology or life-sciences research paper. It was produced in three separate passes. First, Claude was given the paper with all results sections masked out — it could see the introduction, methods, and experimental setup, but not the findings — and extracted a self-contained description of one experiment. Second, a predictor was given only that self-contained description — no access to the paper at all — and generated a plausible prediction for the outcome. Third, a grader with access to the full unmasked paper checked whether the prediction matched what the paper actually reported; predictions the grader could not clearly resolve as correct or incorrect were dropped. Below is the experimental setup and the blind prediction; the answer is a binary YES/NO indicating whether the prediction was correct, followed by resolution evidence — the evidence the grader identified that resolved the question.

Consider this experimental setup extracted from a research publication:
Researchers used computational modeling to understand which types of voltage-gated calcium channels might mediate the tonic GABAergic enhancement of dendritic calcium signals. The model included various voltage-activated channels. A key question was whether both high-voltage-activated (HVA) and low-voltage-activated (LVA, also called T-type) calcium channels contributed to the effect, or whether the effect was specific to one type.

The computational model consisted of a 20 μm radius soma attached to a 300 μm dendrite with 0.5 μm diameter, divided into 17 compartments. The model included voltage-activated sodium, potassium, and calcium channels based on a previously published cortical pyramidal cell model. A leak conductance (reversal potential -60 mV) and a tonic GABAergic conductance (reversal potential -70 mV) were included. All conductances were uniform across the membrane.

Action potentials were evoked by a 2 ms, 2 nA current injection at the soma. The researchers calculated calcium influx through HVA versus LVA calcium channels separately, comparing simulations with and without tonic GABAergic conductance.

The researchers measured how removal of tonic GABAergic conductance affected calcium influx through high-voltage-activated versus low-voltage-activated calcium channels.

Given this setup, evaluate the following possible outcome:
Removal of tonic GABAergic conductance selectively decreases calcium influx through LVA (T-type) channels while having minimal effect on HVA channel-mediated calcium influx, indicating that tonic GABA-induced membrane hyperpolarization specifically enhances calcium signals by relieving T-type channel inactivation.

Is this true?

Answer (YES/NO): NO